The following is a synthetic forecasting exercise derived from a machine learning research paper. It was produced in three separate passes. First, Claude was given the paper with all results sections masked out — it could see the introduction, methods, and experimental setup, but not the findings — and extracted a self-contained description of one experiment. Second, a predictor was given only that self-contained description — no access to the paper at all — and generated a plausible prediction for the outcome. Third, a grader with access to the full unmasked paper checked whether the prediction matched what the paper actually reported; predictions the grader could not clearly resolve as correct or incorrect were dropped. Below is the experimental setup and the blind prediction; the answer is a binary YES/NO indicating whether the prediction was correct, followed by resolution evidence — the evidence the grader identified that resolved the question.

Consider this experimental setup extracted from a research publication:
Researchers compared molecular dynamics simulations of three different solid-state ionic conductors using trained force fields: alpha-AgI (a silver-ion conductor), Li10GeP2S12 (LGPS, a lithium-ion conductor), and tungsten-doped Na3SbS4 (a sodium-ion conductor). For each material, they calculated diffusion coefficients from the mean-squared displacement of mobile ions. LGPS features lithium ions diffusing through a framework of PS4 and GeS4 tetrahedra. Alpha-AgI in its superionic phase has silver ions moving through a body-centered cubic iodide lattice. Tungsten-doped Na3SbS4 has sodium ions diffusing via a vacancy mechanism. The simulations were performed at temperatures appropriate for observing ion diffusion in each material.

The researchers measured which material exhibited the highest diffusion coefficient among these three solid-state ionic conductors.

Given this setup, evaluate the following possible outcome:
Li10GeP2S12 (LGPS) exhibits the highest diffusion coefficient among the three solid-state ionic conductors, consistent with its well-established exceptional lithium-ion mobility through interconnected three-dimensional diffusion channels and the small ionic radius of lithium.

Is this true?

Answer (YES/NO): YES